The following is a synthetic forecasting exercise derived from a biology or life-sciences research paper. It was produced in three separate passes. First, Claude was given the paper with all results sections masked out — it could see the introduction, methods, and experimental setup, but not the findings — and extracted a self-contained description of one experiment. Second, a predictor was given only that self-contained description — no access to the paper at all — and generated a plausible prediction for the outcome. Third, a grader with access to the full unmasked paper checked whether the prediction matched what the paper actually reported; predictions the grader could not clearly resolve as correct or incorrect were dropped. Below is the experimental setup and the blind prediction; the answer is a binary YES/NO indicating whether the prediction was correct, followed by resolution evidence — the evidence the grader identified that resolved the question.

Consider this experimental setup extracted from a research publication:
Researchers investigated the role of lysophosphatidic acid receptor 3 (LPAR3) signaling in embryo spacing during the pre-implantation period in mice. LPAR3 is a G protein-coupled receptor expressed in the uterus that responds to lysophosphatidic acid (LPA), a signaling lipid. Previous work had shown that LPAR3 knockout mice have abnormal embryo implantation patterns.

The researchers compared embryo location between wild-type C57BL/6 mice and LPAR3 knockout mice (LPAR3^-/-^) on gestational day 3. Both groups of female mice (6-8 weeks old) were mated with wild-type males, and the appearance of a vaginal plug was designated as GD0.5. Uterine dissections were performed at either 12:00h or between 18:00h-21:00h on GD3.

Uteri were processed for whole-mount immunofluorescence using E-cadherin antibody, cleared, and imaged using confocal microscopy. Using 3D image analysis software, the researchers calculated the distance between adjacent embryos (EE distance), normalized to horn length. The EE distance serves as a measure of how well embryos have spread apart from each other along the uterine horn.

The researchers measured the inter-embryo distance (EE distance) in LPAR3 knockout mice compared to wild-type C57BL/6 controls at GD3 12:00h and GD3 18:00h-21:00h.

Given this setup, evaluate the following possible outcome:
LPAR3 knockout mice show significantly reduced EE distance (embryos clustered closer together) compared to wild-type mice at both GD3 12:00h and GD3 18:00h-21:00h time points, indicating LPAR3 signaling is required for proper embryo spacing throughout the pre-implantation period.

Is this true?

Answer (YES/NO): NO